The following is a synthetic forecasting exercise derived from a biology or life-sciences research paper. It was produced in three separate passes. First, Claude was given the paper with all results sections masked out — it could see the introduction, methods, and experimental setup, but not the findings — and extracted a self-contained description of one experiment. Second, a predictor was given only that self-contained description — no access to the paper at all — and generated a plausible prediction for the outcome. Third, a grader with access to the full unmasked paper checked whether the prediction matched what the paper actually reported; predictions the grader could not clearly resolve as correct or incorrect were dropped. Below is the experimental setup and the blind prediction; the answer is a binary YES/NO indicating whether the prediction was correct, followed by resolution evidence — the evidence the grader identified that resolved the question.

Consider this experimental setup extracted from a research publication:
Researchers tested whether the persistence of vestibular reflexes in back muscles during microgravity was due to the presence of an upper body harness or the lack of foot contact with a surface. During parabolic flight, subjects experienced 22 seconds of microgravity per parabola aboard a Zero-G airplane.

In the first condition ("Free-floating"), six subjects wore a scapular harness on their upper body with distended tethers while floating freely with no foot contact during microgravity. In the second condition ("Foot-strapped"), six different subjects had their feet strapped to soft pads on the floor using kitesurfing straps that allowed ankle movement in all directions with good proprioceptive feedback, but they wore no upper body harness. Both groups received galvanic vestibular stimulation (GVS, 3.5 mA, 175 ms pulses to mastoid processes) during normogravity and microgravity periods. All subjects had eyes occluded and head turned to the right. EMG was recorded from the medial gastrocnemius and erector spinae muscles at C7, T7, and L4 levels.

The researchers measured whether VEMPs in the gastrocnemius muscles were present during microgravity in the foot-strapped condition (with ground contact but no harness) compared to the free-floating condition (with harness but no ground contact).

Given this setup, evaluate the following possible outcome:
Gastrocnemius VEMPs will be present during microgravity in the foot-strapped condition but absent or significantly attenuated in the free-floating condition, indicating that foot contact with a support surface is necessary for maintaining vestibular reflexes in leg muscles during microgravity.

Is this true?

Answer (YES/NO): NO